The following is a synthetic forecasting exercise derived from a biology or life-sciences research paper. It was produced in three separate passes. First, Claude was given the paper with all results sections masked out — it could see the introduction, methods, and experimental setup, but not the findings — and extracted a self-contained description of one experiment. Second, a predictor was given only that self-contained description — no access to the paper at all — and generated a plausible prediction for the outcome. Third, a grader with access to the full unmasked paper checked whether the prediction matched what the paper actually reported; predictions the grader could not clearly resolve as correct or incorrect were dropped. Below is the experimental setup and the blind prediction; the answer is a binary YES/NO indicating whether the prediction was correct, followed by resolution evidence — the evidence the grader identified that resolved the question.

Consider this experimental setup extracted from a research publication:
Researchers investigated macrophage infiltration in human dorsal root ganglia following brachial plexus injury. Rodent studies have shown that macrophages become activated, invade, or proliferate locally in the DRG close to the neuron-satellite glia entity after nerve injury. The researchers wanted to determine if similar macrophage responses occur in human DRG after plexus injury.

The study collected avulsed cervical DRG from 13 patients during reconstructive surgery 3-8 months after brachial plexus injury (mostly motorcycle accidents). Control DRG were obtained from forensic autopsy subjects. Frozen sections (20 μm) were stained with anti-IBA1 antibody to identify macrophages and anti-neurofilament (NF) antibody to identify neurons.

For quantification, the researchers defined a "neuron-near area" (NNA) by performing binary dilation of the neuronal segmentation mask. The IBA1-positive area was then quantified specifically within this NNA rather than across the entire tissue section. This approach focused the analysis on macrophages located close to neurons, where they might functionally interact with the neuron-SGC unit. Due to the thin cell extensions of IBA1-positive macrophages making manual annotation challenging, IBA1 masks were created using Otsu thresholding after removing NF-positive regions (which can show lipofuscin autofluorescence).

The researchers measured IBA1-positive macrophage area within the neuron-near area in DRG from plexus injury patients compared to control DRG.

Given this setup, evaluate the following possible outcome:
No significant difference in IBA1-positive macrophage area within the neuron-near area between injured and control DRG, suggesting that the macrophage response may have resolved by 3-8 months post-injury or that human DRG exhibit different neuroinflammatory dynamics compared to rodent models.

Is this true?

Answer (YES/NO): YES